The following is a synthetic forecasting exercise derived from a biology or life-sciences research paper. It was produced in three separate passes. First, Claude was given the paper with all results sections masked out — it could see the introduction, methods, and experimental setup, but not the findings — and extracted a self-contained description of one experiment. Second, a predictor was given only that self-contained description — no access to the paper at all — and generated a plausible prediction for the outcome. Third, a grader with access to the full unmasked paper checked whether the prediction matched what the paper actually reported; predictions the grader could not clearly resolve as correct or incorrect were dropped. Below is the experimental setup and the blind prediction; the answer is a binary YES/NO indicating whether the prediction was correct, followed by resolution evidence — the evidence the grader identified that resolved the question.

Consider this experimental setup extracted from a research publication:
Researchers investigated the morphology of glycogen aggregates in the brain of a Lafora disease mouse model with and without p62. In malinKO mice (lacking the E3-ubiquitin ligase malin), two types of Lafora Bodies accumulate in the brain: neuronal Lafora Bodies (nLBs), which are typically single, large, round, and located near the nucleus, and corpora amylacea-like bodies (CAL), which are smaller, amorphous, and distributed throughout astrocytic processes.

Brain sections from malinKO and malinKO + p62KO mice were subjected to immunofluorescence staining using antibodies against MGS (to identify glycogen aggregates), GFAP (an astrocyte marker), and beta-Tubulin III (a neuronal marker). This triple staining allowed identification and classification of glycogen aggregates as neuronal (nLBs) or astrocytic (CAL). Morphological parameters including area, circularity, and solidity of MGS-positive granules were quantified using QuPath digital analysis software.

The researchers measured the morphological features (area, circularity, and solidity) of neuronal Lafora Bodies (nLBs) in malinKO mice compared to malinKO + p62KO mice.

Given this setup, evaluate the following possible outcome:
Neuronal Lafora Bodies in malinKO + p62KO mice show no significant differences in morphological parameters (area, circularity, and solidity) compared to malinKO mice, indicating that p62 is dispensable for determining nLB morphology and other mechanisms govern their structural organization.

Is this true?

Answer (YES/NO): NO